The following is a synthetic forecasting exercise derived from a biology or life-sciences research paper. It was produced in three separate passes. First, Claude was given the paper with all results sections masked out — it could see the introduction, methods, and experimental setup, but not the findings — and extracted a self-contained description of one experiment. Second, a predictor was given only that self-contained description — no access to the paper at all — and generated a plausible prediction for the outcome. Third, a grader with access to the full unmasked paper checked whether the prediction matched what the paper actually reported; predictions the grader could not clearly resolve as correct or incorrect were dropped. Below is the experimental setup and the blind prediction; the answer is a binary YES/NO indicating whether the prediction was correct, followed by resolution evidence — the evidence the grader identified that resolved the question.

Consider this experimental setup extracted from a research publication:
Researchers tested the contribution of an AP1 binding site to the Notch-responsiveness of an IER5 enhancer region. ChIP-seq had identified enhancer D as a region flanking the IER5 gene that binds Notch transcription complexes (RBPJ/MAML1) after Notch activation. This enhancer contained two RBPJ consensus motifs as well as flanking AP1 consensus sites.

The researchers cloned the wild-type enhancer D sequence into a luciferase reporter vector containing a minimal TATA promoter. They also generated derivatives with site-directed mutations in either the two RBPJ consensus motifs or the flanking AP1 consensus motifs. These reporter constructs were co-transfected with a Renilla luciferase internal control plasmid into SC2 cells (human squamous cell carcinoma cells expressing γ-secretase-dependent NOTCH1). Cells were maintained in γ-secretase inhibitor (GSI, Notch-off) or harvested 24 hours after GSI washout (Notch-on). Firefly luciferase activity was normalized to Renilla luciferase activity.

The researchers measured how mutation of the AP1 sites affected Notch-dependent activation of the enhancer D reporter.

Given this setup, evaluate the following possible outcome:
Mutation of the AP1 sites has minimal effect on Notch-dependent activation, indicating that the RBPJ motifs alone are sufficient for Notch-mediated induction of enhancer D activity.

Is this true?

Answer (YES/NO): NO